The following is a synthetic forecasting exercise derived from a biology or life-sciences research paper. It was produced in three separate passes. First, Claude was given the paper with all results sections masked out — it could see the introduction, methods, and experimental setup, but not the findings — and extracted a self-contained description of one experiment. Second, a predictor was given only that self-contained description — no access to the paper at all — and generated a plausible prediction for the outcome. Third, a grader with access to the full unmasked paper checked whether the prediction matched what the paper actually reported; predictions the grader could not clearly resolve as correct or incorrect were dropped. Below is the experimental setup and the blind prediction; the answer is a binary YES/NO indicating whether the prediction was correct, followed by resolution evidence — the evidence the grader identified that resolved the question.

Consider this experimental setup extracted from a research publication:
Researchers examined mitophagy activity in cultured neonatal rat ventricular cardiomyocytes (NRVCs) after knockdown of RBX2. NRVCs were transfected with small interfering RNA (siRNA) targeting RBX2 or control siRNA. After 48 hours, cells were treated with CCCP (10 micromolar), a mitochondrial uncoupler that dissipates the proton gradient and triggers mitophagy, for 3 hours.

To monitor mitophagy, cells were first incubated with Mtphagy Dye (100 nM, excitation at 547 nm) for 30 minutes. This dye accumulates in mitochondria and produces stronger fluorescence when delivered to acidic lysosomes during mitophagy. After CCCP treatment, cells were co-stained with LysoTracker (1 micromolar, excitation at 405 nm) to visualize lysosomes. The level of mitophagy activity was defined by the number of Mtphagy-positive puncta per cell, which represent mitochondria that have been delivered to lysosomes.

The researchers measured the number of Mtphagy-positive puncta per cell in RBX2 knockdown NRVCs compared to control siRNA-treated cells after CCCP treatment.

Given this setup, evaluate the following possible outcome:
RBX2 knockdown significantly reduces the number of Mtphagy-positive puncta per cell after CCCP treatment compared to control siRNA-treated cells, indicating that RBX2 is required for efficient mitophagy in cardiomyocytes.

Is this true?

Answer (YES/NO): YES